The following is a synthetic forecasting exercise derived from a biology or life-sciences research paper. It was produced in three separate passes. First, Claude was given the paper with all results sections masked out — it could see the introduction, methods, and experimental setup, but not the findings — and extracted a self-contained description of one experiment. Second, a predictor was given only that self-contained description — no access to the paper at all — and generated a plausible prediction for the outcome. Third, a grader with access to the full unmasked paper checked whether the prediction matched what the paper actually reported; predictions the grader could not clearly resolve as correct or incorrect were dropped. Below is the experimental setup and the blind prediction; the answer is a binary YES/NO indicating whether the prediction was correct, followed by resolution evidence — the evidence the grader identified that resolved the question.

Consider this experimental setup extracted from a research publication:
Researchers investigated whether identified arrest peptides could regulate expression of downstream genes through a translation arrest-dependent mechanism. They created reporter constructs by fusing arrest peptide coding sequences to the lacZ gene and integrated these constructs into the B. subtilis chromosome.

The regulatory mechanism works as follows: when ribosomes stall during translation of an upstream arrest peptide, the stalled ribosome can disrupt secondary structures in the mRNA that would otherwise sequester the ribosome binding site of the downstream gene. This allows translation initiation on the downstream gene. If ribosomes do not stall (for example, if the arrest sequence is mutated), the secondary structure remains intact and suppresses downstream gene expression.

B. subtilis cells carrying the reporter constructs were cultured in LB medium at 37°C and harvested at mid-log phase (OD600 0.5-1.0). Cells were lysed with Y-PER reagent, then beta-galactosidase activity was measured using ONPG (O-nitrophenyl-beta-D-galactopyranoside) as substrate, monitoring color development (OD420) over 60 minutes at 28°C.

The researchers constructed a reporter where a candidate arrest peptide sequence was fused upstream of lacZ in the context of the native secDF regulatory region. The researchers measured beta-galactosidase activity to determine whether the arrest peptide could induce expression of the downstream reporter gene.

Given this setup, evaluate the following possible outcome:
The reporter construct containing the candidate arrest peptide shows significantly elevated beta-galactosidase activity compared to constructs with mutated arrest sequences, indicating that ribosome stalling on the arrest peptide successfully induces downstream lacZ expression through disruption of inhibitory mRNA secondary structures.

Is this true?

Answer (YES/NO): YES